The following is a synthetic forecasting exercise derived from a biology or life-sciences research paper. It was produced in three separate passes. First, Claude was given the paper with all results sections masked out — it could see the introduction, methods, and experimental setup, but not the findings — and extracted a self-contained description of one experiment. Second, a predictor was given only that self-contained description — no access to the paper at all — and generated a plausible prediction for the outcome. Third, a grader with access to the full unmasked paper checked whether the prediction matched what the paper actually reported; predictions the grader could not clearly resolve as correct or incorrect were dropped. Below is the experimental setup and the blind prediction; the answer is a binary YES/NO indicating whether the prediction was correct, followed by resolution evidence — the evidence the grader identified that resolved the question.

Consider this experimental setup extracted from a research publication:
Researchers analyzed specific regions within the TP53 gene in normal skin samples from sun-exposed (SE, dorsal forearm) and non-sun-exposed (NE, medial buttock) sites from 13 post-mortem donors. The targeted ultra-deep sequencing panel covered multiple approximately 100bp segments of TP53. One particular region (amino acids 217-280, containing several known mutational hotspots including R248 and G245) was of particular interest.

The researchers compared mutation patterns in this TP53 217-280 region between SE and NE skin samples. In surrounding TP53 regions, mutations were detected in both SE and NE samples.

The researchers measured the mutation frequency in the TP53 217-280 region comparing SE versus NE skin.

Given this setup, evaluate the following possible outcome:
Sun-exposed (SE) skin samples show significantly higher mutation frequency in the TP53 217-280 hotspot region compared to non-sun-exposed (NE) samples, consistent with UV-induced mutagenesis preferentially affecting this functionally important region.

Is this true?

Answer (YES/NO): YES